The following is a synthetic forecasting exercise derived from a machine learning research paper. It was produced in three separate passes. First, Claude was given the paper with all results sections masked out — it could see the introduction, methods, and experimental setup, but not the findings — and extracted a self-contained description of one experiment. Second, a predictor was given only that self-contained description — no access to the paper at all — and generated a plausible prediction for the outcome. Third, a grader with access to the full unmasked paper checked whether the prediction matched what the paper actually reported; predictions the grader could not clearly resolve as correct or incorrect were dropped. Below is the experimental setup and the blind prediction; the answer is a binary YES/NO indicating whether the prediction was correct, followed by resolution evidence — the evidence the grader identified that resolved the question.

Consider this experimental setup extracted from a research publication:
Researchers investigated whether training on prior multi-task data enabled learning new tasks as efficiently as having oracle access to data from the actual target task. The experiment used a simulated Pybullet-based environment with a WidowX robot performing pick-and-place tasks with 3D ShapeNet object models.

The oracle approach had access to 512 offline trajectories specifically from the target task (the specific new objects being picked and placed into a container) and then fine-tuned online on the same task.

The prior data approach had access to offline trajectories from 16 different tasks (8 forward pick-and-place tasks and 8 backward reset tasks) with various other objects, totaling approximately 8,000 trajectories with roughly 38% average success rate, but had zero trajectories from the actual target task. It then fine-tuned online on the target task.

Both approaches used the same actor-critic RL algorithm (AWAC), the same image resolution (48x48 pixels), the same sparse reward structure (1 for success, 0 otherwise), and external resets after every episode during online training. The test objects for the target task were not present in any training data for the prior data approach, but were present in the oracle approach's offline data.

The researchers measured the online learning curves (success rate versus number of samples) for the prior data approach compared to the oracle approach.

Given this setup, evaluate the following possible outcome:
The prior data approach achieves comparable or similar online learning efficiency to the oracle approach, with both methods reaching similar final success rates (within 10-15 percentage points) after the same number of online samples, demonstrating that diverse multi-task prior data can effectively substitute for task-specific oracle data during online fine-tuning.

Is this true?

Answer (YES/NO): YES